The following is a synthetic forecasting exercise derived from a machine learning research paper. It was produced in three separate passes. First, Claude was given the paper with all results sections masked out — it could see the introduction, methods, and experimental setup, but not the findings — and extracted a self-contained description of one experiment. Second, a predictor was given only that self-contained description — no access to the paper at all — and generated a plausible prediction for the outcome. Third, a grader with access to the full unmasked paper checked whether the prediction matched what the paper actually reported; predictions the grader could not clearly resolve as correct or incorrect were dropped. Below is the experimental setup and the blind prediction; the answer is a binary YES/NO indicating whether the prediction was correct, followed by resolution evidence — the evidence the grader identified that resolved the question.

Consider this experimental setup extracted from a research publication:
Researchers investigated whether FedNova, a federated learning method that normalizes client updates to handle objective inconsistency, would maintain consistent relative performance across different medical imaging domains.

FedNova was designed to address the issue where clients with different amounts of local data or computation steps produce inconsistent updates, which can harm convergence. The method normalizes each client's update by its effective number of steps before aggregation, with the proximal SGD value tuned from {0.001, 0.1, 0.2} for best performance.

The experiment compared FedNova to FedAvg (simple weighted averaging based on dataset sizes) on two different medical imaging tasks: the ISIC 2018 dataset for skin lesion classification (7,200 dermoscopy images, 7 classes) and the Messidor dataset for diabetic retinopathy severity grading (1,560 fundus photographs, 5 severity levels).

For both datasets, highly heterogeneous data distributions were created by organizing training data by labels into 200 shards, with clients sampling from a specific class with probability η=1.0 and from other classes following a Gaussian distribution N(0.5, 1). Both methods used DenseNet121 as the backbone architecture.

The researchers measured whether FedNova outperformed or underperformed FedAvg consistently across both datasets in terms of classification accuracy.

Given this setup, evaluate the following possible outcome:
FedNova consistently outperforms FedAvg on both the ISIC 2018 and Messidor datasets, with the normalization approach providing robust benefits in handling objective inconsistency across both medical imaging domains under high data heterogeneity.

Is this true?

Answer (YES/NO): NO